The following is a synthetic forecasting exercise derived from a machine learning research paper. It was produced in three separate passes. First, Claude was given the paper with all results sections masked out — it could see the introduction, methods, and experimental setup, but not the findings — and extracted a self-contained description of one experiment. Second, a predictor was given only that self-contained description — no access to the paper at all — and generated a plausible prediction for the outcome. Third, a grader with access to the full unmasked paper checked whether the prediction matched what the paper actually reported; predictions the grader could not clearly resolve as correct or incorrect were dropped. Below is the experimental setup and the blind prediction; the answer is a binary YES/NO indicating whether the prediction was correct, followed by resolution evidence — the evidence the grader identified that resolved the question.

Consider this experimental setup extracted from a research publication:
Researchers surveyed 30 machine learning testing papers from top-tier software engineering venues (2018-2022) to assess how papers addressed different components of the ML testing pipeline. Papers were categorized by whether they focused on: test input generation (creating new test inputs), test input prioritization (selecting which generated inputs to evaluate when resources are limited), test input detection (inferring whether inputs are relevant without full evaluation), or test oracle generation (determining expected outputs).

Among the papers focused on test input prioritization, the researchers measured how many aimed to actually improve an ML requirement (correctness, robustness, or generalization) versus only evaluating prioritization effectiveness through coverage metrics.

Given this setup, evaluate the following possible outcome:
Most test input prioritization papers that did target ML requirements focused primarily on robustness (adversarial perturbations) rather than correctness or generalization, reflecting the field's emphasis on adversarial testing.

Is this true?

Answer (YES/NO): YES